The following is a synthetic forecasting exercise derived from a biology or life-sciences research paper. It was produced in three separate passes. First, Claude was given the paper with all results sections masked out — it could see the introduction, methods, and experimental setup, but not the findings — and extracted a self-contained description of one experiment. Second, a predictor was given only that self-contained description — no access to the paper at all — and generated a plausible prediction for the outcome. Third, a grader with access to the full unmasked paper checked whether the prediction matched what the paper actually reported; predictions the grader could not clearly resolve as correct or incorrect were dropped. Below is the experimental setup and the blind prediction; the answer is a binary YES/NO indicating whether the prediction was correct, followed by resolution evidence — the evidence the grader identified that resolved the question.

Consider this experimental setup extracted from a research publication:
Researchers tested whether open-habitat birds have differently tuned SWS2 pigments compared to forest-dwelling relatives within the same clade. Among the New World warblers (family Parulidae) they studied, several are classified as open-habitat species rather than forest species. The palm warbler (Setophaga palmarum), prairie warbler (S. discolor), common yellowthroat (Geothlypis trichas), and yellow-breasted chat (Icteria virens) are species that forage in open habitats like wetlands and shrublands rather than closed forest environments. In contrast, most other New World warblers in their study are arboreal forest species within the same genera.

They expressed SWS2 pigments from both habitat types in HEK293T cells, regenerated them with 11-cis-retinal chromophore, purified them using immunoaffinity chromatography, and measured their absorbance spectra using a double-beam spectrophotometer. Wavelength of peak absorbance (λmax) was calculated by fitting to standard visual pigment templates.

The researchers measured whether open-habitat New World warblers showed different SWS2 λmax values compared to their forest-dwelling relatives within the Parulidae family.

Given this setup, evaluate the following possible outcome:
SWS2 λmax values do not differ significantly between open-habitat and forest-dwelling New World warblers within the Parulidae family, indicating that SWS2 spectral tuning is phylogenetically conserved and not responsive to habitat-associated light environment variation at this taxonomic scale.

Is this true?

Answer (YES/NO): YES